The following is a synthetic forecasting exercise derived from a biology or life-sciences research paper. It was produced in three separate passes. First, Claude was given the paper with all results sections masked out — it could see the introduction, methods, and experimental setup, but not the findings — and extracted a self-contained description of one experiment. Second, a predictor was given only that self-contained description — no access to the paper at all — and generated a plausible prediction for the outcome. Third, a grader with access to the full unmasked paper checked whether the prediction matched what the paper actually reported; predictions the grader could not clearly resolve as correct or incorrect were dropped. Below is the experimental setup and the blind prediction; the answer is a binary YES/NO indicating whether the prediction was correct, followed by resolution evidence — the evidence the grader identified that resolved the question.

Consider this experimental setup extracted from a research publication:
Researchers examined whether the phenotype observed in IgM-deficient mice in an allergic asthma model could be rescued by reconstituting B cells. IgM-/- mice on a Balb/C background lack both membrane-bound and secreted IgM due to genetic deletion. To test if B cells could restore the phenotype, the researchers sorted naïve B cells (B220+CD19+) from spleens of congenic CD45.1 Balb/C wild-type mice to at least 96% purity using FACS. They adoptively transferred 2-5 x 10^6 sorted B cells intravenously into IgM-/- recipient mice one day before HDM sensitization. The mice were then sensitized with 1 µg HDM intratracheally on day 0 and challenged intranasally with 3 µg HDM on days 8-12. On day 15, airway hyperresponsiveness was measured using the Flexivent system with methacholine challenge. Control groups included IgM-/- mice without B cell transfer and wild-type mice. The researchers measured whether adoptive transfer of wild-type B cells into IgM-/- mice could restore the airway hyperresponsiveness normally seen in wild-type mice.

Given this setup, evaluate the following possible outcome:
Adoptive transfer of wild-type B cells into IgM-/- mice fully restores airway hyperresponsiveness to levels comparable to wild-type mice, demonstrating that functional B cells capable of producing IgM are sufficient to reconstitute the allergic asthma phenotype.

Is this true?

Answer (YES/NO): NO